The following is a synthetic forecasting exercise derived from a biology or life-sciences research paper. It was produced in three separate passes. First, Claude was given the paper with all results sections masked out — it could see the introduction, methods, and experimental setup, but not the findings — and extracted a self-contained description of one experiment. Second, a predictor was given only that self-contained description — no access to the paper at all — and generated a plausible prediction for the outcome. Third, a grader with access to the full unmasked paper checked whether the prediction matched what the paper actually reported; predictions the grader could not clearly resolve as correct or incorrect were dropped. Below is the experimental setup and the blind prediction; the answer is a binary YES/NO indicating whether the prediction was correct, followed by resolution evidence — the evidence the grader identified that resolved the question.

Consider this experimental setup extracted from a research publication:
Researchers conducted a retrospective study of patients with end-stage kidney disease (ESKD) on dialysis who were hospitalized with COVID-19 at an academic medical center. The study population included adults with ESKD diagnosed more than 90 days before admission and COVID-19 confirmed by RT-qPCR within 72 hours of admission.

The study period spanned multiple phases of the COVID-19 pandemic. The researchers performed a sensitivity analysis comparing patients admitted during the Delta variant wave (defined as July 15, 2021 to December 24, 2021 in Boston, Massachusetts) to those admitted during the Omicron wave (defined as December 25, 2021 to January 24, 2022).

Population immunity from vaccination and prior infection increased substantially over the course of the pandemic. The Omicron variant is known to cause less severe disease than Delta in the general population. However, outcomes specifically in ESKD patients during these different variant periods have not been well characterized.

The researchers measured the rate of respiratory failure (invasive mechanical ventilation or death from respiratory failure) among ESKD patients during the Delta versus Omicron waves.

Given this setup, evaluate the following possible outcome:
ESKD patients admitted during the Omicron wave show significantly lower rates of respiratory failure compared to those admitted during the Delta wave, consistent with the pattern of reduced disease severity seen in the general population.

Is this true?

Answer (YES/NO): NO